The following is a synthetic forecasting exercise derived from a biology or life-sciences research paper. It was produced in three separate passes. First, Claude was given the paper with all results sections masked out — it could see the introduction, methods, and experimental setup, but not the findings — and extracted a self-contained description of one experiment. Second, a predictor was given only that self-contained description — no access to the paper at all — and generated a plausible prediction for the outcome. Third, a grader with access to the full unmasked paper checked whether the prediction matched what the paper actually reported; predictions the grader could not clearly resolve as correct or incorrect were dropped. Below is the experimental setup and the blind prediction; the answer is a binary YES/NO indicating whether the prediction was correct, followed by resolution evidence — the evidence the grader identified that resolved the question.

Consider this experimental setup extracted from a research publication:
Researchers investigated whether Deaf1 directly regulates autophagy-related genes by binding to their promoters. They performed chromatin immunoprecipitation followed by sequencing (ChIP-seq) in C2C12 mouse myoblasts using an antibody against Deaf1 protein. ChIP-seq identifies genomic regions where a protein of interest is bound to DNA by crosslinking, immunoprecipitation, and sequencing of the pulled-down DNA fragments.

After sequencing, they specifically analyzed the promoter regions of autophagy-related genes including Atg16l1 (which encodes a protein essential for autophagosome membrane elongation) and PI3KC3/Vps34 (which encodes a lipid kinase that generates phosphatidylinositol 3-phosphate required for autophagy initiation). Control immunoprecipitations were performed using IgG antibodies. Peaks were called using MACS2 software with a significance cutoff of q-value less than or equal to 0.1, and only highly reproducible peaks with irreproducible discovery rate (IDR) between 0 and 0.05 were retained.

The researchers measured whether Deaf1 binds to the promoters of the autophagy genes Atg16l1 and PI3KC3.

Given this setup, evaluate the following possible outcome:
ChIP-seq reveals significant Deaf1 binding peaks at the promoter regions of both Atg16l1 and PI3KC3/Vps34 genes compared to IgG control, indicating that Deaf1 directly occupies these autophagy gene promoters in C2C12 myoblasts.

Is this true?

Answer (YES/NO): YES